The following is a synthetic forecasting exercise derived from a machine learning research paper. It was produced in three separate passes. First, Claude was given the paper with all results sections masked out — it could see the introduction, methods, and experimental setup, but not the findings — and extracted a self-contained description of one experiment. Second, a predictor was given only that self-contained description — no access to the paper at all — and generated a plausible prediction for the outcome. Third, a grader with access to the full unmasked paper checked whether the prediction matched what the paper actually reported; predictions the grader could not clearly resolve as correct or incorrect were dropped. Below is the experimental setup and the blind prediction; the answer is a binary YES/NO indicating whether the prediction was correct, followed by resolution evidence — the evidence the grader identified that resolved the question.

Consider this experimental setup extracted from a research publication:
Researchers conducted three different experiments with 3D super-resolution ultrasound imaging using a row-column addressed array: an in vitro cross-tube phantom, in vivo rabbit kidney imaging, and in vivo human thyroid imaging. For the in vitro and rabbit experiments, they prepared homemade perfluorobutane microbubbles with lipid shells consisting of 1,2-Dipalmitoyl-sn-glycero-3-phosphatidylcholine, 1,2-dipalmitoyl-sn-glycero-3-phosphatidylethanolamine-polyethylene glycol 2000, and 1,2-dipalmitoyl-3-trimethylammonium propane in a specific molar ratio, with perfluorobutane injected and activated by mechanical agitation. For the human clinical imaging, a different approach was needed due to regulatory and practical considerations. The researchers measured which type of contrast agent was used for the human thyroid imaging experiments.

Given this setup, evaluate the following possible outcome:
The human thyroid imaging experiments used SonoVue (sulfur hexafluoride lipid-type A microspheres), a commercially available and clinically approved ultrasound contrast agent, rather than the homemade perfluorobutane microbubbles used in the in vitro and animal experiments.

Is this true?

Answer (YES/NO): YES